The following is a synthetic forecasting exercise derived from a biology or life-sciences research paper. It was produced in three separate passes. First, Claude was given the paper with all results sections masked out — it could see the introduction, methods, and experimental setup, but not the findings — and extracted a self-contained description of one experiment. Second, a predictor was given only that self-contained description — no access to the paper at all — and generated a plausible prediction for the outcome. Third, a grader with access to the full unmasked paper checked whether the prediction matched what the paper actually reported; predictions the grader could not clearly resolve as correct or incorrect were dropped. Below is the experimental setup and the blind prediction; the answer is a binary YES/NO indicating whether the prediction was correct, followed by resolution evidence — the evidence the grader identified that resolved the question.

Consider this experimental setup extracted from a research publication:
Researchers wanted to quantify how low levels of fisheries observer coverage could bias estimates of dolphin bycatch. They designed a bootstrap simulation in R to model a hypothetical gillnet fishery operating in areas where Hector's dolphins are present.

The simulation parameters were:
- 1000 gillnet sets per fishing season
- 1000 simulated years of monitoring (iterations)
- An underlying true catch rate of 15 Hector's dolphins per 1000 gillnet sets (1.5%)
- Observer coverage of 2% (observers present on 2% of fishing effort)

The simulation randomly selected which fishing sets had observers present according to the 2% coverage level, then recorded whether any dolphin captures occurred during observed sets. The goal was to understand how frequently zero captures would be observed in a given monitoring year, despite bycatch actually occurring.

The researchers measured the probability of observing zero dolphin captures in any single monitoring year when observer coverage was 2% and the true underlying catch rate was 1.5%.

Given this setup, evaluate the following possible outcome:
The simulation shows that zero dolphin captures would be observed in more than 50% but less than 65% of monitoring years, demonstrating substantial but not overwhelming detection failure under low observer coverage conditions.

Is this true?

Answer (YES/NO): NO